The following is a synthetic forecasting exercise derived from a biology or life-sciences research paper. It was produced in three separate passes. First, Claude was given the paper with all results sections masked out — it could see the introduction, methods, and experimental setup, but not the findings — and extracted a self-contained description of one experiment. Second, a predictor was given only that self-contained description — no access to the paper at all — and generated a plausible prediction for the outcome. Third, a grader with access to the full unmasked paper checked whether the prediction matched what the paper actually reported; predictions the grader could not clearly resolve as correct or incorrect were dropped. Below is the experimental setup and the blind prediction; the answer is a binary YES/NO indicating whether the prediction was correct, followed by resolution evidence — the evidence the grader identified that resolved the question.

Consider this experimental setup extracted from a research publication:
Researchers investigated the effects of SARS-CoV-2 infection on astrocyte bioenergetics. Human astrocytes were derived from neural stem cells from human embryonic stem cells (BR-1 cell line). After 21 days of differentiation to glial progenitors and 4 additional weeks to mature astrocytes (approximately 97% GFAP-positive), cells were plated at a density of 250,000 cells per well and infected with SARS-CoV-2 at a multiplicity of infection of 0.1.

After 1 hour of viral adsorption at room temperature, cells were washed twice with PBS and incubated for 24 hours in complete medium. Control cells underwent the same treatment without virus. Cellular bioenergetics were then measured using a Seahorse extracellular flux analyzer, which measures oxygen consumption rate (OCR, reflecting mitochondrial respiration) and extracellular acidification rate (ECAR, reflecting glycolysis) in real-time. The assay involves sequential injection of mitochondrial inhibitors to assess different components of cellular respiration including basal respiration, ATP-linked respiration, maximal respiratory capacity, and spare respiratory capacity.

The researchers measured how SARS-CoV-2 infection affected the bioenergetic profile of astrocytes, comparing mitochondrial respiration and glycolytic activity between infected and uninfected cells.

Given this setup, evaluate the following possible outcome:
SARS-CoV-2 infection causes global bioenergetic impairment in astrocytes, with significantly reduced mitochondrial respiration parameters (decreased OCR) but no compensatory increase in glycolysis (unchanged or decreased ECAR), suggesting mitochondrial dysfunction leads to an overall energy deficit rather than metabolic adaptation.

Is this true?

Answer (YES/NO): NO